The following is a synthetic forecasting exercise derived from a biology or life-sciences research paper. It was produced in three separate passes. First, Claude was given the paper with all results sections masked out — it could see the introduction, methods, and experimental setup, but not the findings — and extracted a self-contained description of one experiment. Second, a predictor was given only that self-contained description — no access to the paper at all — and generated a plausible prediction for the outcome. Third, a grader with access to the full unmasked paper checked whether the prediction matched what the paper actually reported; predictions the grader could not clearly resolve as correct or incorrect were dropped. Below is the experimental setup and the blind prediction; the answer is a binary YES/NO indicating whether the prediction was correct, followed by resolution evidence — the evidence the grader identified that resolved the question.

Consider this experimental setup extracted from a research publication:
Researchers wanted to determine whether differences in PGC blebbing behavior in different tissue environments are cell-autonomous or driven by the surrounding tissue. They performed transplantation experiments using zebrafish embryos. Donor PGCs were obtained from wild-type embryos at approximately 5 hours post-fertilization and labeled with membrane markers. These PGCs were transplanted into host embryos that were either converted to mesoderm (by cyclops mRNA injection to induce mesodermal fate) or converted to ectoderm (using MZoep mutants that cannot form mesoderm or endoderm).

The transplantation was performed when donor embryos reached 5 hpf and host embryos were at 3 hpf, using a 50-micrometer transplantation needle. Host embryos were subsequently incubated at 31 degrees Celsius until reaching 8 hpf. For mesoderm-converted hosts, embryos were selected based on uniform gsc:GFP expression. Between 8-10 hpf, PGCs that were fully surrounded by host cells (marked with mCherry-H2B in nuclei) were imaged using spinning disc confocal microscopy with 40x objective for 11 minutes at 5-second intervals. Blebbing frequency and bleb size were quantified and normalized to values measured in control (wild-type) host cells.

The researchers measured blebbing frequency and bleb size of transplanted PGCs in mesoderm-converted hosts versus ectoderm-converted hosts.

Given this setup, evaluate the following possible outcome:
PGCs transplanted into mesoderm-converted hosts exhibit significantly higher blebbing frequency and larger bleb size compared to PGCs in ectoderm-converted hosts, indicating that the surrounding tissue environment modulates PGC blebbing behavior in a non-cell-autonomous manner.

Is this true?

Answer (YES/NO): YES